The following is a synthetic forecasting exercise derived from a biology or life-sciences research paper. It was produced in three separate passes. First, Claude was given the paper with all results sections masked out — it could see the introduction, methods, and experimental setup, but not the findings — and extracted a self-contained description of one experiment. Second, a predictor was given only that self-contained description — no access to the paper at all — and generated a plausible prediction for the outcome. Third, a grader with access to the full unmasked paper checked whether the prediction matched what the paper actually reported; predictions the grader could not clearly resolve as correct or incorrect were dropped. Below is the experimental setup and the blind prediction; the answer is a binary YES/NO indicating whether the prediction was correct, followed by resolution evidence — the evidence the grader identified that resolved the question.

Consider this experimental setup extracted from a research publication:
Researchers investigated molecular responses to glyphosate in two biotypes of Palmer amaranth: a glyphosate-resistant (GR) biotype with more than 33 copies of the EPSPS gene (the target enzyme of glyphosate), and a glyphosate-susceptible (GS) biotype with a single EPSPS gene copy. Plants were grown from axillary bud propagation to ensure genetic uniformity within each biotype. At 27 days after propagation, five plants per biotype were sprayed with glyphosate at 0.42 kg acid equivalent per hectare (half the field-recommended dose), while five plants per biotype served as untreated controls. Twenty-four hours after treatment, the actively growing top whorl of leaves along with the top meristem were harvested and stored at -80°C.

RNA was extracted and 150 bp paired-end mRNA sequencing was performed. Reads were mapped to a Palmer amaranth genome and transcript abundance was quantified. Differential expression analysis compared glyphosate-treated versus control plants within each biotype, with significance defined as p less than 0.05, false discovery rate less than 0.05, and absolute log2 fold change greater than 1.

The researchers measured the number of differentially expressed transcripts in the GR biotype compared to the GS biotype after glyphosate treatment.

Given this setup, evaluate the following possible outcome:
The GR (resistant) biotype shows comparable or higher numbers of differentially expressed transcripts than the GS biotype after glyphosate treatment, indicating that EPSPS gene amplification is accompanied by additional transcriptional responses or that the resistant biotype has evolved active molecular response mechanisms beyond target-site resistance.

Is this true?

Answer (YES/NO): NO